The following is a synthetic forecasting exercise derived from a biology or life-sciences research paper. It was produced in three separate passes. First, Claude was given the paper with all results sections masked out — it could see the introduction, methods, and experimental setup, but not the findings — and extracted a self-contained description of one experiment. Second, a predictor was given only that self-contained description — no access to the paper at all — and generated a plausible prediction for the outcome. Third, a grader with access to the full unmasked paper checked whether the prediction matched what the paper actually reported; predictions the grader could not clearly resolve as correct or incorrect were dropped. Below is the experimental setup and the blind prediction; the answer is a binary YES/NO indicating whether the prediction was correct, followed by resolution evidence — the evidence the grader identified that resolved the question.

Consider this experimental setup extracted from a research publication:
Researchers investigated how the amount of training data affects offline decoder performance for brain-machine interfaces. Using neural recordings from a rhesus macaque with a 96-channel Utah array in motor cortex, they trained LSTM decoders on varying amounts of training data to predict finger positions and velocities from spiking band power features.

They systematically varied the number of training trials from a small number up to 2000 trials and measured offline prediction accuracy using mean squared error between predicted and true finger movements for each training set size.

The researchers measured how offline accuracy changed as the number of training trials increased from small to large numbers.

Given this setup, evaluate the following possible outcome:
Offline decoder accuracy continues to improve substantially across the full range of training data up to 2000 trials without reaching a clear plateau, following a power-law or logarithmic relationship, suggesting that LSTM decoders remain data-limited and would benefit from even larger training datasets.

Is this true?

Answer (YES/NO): NO